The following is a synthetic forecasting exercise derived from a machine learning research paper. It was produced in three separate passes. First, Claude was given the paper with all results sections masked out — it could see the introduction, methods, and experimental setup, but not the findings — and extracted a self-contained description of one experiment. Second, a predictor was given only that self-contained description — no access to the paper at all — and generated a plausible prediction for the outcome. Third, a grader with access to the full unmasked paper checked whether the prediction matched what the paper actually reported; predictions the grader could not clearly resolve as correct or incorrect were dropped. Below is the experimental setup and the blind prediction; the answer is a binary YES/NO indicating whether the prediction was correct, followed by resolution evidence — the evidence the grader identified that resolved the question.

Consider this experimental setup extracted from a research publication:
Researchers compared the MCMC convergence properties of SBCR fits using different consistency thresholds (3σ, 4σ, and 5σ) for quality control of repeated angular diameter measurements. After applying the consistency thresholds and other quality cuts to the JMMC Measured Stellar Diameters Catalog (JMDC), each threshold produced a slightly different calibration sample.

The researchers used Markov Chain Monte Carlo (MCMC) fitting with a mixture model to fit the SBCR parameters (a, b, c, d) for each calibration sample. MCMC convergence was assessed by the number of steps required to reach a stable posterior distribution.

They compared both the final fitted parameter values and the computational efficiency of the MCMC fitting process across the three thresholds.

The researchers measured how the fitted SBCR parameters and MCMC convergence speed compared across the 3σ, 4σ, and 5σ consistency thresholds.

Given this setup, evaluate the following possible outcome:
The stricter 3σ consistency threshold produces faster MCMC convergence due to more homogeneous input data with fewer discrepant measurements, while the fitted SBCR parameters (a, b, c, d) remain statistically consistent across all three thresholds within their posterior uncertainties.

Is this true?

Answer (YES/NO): YES